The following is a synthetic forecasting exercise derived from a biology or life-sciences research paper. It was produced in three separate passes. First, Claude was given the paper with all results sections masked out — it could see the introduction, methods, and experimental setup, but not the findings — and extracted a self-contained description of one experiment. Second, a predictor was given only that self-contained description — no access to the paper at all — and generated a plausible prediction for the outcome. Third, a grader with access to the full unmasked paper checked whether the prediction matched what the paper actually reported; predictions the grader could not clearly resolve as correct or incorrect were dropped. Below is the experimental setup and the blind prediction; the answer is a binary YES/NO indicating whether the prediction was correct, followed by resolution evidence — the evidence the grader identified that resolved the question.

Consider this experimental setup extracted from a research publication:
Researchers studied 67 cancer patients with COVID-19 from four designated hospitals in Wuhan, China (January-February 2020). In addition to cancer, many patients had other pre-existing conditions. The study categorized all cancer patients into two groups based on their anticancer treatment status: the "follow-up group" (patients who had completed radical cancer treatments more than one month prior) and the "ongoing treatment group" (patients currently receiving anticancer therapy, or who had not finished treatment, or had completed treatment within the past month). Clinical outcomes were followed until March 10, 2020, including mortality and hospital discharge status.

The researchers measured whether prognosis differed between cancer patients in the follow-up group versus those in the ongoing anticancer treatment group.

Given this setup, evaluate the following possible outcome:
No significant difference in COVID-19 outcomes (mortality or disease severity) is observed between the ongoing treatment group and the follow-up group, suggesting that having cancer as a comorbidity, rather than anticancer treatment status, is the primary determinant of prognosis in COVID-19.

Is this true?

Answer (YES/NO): YES